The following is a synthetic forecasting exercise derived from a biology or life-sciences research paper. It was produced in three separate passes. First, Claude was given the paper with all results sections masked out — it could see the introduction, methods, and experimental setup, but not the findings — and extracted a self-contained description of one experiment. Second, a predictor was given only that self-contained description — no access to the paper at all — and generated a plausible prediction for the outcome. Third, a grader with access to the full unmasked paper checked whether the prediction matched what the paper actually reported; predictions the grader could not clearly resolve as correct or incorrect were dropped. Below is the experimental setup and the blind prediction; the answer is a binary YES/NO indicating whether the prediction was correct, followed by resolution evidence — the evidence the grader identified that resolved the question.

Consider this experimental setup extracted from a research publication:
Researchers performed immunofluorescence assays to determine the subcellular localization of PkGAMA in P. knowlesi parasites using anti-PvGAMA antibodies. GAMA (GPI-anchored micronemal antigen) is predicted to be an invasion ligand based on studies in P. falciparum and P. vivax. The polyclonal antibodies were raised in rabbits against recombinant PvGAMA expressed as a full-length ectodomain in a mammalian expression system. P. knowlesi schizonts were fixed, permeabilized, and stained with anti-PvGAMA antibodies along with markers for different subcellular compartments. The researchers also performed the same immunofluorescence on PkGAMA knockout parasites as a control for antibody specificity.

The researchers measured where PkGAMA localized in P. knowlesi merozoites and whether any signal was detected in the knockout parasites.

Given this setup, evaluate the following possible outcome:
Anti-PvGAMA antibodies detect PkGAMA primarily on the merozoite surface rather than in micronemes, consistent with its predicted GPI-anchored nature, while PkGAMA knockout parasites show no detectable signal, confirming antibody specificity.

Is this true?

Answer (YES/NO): NO